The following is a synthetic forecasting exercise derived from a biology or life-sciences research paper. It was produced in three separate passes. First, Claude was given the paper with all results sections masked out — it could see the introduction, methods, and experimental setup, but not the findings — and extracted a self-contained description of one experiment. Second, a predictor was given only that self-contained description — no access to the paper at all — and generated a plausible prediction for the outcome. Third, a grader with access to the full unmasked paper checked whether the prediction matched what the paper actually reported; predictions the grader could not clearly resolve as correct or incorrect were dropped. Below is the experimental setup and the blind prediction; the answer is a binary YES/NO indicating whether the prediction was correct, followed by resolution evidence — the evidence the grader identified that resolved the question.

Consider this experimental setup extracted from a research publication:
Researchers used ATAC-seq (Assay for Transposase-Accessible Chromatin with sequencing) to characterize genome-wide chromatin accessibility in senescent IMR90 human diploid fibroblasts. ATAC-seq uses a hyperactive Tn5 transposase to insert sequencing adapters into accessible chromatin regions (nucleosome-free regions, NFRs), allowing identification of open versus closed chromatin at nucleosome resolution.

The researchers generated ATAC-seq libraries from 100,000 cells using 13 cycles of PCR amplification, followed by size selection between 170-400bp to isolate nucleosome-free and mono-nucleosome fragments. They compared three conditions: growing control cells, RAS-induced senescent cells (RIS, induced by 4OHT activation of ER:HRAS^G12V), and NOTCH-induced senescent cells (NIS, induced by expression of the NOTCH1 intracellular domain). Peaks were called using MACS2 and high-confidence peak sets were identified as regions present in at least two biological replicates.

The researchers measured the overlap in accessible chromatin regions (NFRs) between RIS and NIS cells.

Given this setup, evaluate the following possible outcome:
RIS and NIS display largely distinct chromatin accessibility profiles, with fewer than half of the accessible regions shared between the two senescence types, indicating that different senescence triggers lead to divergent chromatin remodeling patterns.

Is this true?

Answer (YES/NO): NO